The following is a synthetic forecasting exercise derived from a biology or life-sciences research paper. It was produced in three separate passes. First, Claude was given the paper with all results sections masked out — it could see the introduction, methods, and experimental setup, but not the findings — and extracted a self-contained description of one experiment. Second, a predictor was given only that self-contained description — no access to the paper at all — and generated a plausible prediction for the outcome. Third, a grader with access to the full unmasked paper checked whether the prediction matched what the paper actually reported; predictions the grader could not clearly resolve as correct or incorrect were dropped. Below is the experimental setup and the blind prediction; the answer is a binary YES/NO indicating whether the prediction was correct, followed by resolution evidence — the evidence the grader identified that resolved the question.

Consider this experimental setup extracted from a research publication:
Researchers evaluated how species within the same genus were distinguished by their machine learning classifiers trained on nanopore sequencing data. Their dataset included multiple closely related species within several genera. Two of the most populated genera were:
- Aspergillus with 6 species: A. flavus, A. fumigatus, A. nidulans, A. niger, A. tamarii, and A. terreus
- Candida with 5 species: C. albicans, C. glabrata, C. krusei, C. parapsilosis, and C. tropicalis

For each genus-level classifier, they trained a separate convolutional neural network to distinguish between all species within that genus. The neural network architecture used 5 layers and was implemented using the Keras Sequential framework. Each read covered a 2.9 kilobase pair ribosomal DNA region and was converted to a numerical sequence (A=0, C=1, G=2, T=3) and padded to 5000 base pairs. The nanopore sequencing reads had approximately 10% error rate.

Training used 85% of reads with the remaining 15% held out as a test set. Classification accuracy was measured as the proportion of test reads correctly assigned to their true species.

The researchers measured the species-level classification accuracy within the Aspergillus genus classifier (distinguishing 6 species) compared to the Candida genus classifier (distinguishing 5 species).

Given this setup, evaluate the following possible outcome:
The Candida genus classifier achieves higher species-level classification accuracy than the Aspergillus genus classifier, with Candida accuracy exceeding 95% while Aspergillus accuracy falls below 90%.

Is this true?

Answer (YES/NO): NO